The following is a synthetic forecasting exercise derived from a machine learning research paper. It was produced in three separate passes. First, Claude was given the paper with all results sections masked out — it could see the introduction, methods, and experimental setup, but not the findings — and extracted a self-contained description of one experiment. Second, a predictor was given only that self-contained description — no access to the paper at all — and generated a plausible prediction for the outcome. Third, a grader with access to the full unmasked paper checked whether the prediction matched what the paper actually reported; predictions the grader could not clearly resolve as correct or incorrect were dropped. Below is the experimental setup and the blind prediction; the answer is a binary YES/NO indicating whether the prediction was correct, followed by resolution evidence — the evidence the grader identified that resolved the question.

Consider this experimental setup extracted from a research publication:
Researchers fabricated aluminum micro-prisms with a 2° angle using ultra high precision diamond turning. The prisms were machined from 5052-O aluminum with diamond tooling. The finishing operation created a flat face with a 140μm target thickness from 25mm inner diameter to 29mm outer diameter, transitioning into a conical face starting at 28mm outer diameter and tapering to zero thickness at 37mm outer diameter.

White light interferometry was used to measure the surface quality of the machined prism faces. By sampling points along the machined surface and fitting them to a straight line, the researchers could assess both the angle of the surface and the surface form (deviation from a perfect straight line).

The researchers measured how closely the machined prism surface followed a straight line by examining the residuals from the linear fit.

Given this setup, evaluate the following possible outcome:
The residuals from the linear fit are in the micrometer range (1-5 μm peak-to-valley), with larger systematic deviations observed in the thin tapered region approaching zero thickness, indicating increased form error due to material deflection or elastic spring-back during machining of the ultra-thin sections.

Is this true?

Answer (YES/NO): NO